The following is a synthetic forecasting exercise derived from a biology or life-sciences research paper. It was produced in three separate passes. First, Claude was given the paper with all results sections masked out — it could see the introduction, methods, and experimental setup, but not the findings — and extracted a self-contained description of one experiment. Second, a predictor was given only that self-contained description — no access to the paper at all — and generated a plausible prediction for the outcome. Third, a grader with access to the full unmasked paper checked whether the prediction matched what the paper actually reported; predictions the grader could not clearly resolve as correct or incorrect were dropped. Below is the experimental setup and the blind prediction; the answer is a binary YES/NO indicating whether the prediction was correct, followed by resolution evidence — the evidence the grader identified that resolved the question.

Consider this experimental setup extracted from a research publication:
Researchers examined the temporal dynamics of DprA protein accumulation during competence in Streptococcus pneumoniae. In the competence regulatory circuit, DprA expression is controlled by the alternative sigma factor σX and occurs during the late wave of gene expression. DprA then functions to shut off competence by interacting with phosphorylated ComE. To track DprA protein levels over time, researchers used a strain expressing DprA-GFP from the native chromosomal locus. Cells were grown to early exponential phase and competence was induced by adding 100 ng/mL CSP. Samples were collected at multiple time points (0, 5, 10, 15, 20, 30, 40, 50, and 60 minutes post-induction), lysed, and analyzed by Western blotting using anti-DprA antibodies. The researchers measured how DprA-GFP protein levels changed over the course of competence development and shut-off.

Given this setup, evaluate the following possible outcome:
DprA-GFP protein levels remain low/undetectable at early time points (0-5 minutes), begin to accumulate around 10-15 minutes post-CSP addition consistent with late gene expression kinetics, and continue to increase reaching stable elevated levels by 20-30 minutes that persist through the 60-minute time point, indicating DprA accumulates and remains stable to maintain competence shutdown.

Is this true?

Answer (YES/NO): YES